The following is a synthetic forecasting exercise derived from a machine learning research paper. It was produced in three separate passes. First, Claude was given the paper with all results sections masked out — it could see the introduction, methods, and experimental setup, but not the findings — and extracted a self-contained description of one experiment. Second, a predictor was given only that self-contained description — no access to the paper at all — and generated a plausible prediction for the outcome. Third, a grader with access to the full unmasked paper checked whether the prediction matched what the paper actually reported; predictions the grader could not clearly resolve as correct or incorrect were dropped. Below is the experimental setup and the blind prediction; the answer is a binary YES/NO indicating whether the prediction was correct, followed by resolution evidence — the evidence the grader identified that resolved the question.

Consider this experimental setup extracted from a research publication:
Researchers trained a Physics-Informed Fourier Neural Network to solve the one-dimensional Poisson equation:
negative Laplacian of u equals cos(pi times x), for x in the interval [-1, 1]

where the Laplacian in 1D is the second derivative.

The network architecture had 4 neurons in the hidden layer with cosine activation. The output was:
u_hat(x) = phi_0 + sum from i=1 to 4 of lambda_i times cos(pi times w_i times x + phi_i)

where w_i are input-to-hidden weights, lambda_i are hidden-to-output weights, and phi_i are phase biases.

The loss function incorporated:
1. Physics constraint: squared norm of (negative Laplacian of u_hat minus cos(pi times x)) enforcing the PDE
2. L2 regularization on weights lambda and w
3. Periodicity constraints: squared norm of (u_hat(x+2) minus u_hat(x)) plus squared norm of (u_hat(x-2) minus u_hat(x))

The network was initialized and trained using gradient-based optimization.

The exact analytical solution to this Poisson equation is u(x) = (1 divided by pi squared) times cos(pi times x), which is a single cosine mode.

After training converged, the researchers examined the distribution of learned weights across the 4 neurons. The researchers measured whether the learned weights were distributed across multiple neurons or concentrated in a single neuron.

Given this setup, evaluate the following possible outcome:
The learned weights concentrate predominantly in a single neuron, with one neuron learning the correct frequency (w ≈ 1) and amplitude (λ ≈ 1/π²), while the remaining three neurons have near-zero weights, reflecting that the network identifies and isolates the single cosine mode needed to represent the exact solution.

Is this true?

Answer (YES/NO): YES